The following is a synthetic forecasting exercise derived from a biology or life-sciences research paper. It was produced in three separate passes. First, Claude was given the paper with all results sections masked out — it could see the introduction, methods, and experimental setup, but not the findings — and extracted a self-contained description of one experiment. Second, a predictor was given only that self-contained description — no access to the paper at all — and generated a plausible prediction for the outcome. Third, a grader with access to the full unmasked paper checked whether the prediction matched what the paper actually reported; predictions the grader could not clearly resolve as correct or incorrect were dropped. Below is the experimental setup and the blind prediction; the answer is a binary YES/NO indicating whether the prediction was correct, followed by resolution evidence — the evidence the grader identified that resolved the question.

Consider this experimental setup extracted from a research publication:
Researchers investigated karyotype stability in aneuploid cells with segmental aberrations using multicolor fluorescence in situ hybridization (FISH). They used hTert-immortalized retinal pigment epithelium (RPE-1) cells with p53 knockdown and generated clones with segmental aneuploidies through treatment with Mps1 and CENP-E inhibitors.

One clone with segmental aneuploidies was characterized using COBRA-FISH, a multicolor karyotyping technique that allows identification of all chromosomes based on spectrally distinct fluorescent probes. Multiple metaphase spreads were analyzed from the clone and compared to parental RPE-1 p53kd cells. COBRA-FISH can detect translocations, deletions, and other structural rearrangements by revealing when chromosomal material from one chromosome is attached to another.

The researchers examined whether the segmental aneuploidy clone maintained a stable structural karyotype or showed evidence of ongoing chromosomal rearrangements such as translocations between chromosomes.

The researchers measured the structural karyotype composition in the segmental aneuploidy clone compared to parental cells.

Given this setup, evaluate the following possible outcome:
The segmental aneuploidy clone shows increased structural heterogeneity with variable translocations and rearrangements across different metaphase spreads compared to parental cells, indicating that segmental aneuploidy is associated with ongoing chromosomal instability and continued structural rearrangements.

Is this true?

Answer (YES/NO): YES